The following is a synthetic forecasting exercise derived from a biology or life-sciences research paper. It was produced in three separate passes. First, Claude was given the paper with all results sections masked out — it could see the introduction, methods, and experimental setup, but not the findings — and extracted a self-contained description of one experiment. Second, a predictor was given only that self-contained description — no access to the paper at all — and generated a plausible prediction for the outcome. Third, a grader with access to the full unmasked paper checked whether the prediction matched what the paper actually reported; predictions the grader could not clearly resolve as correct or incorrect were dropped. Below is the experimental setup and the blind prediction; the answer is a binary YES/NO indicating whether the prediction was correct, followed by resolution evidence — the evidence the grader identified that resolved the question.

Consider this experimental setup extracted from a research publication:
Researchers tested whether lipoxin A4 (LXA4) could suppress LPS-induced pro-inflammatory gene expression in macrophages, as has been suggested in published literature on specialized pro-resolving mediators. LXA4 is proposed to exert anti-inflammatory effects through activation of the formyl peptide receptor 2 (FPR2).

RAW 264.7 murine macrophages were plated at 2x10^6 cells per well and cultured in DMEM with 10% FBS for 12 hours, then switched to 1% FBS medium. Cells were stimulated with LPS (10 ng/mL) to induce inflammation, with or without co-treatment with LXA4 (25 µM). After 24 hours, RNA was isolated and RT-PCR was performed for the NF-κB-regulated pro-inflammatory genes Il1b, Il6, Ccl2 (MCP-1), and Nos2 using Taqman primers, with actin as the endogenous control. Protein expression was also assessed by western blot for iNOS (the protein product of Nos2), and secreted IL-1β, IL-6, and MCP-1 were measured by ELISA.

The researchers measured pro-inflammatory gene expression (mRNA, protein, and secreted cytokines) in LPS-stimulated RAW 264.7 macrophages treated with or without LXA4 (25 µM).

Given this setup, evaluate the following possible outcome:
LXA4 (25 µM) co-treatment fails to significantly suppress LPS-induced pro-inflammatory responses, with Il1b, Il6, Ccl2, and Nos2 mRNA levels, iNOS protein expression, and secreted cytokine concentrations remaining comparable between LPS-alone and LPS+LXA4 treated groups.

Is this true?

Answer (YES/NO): YES